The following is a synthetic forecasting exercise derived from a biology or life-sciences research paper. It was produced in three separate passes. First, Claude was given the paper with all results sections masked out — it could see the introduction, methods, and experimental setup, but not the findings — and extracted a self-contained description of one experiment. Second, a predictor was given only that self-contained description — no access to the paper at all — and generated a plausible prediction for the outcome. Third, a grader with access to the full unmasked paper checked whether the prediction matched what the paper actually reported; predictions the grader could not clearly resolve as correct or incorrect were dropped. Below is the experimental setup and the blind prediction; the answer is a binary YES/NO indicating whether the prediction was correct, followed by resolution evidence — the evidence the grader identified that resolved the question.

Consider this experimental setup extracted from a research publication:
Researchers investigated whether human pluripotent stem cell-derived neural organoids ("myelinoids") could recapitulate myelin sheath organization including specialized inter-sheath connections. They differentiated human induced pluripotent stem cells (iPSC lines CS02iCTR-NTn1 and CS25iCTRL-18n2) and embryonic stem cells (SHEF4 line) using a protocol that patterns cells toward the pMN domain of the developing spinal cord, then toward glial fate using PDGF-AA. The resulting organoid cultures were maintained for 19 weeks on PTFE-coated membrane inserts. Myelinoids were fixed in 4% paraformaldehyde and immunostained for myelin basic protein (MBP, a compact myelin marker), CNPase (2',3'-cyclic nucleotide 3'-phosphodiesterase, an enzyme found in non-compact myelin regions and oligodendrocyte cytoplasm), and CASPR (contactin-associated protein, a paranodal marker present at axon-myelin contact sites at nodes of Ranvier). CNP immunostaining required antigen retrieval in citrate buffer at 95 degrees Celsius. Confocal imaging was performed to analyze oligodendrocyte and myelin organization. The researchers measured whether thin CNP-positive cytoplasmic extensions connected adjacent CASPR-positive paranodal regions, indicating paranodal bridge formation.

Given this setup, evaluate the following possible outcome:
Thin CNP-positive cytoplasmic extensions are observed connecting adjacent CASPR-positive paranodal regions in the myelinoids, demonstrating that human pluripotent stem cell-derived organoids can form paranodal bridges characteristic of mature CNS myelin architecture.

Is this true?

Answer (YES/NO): YES